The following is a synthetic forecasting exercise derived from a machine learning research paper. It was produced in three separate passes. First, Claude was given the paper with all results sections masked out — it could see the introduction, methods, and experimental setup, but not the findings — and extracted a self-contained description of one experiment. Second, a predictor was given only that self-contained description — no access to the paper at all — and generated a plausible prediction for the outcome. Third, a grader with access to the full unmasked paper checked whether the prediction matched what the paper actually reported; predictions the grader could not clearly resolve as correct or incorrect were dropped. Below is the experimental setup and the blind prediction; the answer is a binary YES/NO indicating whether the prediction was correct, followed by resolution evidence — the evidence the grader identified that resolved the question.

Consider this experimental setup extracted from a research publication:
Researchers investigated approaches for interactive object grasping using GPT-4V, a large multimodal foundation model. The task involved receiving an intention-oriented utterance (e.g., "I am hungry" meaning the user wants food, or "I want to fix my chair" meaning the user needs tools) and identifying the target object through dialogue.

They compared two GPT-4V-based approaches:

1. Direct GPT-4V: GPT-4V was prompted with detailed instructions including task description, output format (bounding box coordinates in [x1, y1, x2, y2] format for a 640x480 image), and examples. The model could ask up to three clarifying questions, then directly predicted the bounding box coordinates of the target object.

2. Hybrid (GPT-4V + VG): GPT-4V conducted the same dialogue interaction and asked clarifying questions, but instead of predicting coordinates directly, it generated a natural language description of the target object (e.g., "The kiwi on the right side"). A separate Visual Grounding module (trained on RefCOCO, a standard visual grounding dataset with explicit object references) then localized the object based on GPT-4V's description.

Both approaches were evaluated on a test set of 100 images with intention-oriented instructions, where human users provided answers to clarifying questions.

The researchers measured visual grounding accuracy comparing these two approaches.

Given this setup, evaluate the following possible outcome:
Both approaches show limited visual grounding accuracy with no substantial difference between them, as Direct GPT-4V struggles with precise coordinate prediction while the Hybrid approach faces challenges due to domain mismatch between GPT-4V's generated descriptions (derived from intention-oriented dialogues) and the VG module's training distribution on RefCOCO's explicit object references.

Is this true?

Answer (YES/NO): NO